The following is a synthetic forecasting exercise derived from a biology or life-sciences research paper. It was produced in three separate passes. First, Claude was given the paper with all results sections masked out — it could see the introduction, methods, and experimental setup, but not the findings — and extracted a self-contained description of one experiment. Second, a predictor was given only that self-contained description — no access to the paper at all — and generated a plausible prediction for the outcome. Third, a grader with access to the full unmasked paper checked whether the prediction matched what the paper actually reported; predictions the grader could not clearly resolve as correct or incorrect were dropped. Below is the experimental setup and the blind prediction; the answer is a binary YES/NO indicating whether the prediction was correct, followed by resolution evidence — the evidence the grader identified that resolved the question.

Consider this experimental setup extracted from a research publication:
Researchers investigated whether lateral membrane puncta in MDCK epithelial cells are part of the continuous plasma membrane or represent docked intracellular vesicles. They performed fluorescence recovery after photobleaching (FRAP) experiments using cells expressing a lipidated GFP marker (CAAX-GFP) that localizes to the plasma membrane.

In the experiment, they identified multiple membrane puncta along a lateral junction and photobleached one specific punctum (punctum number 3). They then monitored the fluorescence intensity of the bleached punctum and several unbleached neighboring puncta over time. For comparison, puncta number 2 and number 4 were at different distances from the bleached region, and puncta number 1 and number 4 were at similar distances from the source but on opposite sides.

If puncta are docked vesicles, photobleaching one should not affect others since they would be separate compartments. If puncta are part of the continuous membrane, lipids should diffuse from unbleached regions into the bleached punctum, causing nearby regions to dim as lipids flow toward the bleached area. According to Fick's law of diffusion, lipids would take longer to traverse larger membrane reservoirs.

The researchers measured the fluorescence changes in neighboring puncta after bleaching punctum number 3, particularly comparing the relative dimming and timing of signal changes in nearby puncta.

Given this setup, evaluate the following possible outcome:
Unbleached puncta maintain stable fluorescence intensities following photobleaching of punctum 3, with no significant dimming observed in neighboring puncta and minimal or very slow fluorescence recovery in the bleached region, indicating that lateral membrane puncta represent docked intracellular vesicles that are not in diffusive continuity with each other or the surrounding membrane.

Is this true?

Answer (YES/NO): NO